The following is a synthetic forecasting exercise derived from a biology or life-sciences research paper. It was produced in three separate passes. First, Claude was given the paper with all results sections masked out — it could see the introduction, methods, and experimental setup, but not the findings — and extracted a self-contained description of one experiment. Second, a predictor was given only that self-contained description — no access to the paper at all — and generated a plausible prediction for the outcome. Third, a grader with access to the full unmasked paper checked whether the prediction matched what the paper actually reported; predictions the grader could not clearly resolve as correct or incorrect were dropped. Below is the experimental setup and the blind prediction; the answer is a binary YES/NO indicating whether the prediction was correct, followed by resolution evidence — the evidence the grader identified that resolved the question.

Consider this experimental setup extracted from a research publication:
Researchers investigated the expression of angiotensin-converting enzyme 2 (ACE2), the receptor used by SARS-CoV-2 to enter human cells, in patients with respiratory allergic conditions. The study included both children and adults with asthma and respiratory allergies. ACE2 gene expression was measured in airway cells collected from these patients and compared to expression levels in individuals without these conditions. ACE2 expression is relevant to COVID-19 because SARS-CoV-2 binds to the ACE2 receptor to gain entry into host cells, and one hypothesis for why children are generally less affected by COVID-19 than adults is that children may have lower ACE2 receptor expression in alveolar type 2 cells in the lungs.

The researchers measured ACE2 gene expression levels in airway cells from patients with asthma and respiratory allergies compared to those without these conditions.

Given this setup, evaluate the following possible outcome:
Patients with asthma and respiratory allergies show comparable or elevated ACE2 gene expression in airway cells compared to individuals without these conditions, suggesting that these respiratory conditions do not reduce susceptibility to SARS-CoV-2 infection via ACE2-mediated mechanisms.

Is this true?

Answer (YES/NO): NO